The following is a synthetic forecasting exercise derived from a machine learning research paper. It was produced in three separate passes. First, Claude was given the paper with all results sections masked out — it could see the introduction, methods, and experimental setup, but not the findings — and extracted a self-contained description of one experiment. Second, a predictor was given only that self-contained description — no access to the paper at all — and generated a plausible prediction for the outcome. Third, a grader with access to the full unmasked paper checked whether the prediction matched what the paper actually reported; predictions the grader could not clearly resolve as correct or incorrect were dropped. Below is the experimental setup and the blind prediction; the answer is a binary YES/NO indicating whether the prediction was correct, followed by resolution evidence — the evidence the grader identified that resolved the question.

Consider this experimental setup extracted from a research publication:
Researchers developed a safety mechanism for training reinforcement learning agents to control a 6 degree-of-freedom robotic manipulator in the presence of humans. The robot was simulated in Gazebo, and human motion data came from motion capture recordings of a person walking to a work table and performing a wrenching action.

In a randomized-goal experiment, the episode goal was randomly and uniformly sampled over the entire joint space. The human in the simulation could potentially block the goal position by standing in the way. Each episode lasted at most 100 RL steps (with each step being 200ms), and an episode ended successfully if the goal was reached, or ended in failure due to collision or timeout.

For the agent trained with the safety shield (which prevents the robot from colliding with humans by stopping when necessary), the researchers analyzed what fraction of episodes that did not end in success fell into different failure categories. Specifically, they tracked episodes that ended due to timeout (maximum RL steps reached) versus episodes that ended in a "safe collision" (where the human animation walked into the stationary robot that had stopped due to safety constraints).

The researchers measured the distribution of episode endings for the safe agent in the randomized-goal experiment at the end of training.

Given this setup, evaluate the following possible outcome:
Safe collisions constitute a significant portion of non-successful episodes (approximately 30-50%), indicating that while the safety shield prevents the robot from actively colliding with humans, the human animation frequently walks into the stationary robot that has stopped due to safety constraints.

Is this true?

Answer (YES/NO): NO